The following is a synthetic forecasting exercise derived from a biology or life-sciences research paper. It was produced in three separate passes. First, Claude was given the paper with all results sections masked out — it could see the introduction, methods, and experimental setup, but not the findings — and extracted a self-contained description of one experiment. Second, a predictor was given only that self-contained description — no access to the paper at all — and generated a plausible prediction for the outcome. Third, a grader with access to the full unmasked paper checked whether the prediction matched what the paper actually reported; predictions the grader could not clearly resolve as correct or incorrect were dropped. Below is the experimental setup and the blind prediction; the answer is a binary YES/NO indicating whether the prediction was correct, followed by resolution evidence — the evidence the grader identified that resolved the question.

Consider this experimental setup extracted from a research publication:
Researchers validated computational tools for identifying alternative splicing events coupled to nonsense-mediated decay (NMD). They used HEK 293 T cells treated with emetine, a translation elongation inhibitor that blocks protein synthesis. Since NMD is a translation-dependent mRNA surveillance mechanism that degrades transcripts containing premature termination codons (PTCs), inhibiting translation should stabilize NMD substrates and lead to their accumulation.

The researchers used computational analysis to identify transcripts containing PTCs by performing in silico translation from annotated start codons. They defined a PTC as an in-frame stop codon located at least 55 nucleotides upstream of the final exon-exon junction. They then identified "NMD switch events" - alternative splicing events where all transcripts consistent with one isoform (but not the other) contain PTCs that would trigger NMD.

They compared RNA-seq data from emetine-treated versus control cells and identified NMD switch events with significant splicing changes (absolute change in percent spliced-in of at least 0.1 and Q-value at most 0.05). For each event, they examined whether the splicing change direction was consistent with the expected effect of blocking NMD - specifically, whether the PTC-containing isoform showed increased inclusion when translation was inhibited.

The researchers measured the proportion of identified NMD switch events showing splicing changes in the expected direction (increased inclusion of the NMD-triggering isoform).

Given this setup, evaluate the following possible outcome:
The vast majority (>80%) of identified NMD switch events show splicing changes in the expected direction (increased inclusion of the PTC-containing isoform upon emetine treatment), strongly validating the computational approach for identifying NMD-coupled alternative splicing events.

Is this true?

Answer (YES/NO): NO